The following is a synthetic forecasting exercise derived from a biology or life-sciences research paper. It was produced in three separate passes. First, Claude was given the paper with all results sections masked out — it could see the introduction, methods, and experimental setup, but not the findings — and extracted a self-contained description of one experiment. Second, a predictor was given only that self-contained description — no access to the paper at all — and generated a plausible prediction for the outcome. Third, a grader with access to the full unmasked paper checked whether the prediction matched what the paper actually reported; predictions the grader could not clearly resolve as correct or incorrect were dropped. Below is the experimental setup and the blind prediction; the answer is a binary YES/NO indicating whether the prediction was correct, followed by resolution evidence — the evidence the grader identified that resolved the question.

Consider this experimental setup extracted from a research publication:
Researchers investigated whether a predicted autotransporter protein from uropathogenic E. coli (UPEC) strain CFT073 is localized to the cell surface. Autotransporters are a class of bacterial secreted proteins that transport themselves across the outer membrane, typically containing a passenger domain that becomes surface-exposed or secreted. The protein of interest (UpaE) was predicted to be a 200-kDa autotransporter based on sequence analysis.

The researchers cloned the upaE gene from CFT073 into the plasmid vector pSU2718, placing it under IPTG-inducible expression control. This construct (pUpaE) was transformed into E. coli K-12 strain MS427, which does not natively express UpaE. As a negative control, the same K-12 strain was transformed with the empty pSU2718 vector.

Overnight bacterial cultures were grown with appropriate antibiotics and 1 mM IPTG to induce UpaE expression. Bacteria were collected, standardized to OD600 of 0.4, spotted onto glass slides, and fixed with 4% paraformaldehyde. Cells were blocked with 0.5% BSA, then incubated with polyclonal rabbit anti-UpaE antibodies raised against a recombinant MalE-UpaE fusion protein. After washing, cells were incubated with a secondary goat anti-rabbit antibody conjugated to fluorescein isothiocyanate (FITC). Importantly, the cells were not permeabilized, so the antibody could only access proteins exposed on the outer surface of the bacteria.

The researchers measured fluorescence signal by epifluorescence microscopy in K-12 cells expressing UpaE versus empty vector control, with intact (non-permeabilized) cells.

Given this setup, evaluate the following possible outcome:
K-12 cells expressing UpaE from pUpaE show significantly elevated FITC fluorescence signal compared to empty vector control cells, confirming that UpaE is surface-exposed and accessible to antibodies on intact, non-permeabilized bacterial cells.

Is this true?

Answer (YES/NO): YES